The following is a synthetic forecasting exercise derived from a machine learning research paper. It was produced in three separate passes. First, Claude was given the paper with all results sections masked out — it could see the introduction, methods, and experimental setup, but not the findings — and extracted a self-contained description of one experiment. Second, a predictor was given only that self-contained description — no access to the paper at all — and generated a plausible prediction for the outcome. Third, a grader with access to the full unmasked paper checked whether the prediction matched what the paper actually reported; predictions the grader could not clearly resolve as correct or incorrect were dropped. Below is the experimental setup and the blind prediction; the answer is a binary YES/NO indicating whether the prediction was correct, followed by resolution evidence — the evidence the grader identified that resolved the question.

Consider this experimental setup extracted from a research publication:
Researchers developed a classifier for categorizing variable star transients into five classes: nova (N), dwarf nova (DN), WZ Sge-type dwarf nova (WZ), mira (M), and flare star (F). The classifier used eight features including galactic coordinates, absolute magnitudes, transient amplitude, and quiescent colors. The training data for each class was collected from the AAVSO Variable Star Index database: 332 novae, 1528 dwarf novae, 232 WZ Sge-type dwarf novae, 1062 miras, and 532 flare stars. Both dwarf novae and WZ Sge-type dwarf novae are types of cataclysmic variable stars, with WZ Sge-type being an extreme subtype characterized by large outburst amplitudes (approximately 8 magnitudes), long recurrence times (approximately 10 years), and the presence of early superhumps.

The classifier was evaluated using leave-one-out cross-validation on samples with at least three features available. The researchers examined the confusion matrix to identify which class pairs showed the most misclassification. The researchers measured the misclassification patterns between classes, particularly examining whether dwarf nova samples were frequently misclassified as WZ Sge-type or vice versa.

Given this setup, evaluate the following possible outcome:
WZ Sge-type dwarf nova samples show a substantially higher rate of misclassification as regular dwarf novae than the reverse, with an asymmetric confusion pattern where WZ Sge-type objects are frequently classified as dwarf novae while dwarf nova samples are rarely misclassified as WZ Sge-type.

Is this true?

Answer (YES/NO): NO